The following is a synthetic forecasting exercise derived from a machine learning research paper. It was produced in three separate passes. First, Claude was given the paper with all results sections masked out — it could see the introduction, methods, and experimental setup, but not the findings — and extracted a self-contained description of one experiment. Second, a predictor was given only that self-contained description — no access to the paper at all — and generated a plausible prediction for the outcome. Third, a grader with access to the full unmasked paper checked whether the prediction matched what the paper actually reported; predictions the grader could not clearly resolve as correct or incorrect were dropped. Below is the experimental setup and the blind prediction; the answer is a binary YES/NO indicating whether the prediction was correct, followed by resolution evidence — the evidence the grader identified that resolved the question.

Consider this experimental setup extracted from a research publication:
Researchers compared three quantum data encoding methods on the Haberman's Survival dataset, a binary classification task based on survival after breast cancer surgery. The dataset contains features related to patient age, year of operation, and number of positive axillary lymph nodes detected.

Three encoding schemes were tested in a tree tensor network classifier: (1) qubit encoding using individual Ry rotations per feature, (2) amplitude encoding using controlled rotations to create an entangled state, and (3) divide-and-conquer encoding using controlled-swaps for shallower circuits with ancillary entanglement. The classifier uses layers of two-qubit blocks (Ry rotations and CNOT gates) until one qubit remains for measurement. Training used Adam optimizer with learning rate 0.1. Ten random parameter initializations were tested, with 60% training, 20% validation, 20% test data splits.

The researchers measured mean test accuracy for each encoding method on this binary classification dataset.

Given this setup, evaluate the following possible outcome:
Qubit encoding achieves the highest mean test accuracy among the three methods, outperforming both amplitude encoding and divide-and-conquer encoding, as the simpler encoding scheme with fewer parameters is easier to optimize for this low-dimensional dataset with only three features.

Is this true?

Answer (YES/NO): YES